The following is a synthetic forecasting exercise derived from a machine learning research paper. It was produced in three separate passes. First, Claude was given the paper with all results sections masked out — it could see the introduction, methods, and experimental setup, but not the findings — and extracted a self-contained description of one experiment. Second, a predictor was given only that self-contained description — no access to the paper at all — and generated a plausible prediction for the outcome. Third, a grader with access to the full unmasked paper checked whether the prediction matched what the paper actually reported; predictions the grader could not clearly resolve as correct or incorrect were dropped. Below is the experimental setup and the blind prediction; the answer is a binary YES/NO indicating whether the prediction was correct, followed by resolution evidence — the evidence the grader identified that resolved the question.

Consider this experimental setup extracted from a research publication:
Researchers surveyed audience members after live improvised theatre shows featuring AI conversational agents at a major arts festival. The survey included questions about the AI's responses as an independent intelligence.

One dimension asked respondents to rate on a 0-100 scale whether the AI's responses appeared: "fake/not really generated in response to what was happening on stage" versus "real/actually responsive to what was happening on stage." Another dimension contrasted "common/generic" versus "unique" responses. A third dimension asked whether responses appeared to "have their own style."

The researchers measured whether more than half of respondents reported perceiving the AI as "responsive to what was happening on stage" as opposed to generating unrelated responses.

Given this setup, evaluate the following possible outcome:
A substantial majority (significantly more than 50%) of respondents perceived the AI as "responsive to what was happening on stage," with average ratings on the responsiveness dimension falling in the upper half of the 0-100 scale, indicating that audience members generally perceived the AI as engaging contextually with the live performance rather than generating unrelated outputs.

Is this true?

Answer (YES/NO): NO